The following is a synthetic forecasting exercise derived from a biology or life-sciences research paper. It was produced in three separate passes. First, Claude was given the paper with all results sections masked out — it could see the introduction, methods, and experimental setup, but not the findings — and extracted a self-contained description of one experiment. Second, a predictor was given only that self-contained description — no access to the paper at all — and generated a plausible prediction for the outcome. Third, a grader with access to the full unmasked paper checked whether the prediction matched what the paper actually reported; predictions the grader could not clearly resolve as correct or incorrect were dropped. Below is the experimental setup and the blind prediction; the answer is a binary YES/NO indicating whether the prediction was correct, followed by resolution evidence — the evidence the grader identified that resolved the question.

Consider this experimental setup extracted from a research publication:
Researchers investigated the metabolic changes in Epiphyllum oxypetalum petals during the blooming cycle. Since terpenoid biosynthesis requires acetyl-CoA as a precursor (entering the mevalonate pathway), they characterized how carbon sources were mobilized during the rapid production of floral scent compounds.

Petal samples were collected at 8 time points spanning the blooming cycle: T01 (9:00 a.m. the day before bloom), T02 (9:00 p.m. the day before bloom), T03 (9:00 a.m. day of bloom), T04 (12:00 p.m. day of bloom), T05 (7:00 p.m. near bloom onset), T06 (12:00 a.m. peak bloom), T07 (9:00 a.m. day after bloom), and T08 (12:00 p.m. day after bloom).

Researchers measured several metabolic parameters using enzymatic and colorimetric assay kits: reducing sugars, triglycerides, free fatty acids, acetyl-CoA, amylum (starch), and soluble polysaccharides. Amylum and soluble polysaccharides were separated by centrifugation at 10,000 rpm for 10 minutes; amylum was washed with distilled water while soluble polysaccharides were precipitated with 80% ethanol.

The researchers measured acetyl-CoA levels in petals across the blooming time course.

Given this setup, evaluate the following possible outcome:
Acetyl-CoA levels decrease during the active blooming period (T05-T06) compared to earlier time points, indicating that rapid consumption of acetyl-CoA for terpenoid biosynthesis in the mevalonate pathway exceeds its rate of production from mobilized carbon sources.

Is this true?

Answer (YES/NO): YES